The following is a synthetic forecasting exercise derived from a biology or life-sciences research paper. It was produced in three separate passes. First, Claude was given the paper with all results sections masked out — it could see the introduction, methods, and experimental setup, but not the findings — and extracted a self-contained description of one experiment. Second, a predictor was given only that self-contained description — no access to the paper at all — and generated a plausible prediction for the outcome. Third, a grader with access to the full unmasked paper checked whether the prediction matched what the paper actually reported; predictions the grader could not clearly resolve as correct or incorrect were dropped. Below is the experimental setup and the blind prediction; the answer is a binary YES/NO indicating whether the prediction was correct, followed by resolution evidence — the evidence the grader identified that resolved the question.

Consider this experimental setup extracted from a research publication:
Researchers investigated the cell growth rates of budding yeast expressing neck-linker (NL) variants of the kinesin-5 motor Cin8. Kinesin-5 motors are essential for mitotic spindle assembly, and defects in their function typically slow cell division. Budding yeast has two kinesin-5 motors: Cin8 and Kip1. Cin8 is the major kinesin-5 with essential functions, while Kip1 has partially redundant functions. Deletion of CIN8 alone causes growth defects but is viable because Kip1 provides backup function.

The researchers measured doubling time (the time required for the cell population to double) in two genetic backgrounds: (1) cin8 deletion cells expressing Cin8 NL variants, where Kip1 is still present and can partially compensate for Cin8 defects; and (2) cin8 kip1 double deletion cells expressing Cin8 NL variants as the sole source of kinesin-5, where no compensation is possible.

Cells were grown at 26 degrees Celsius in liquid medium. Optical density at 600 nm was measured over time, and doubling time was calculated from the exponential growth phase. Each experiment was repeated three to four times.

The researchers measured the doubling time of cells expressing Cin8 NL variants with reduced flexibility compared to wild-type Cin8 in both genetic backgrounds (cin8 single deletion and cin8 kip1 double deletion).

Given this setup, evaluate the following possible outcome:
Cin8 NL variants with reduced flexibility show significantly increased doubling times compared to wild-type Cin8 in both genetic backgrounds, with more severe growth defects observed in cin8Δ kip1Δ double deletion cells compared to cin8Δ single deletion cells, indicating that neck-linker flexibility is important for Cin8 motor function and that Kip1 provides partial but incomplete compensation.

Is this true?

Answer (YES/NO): YES